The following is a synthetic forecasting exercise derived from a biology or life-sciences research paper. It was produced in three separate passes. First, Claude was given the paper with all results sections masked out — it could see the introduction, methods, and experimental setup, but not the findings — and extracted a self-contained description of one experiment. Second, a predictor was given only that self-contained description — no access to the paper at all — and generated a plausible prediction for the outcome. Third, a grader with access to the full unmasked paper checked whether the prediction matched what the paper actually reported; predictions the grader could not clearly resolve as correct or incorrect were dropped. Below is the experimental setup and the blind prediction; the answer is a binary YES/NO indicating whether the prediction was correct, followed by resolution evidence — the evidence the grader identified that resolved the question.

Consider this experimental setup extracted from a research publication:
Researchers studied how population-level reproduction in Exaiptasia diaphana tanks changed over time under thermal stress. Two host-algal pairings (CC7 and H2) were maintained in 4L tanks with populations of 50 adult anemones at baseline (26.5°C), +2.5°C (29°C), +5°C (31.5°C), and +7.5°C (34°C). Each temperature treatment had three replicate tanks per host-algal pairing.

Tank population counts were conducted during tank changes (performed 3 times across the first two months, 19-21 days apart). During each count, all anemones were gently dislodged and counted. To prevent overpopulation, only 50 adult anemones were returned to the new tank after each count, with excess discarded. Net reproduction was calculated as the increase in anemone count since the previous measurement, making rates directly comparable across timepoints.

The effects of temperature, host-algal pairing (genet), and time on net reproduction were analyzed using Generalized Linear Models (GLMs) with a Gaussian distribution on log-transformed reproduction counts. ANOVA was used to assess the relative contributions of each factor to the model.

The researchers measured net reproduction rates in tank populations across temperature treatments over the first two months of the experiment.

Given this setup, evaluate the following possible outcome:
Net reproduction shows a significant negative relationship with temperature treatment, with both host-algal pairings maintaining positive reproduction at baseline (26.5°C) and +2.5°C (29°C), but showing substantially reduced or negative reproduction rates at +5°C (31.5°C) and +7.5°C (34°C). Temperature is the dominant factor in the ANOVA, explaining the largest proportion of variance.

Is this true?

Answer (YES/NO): NO